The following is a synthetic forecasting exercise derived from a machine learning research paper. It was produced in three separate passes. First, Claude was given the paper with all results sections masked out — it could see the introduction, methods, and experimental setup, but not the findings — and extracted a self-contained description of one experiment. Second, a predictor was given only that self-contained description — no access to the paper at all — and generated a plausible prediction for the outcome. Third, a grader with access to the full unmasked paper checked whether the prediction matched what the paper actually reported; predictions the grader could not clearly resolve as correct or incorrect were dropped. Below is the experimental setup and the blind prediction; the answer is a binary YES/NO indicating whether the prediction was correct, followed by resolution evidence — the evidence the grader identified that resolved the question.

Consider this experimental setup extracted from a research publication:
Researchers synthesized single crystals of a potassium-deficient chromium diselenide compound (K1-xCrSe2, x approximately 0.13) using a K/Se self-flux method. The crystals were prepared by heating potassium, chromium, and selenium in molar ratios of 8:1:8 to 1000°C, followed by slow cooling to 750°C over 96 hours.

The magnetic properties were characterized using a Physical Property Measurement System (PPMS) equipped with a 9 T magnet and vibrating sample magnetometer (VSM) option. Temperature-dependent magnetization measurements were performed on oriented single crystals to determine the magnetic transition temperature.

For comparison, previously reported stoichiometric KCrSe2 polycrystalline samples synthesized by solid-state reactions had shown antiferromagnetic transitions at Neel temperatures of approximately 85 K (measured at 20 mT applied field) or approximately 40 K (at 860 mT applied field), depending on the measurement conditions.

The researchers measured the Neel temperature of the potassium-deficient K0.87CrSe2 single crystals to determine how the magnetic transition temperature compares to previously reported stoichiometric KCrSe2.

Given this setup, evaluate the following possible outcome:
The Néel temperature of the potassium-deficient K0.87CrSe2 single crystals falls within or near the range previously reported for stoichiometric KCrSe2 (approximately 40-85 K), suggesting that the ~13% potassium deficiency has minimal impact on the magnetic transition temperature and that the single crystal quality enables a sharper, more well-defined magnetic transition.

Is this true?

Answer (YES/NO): NO